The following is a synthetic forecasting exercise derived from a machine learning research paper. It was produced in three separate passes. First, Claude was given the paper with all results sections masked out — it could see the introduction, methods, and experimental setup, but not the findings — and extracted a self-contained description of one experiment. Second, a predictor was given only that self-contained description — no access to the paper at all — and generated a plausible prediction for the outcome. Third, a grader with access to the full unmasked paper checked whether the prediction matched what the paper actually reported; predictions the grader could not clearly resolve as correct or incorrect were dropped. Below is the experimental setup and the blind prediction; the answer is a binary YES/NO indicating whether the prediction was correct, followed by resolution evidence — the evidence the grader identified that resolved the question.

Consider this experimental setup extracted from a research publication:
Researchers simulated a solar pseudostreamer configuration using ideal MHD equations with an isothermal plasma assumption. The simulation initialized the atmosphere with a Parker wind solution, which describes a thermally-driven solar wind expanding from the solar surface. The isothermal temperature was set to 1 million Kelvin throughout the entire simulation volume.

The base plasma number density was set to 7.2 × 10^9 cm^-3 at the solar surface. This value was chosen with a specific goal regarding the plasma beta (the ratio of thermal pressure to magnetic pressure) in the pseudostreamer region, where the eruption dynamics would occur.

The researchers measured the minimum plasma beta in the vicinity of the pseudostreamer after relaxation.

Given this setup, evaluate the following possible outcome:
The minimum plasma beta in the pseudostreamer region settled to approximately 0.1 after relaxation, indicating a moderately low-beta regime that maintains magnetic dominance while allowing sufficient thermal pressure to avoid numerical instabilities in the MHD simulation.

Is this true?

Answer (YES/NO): YES